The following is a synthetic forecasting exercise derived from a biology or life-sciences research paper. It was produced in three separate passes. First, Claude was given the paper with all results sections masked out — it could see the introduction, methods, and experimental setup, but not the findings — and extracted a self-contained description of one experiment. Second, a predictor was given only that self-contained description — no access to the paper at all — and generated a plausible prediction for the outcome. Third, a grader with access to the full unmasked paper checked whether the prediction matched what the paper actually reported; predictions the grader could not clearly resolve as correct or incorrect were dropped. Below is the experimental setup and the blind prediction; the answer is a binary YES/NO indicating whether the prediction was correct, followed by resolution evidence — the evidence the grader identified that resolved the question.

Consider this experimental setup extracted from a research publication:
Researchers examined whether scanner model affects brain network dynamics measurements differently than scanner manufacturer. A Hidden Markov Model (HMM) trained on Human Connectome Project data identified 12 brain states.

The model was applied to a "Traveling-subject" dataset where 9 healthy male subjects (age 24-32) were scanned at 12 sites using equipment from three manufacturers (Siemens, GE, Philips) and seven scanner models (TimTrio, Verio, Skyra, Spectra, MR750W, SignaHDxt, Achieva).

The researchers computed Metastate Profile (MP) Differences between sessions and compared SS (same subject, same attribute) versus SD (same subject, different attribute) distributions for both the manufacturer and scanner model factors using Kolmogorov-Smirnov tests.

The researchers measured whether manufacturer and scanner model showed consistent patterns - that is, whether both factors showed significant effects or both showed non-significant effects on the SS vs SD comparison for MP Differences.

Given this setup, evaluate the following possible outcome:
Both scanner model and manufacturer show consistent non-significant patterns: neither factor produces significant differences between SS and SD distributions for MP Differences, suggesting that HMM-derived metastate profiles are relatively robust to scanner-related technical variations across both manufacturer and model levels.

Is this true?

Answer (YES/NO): NO